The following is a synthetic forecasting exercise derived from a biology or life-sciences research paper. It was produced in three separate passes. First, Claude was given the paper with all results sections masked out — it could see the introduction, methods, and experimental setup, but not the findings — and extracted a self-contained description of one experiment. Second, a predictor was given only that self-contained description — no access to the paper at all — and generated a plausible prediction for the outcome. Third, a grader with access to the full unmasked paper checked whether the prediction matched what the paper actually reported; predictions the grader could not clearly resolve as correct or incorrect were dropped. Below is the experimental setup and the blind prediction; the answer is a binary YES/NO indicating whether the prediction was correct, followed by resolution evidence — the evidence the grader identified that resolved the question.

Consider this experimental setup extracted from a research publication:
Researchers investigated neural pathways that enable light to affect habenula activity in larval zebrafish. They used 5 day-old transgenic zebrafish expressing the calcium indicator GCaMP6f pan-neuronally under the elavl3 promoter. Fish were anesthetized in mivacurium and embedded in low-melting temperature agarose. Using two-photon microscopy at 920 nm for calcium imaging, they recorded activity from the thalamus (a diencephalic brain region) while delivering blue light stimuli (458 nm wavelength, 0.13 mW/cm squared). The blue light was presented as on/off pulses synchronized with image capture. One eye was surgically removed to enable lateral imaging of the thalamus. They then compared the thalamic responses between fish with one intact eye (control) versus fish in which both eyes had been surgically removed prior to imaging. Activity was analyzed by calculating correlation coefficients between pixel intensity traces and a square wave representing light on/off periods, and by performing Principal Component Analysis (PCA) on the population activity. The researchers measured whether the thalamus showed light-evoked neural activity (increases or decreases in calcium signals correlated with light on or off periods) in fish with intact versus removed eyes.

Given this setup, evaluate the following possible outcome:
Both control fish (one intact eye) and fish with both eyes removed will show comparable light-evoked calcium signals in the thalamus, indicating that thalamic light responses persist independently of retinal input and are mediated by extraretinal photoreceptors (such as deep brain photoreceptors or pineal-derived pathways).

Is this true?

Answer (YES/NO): NO